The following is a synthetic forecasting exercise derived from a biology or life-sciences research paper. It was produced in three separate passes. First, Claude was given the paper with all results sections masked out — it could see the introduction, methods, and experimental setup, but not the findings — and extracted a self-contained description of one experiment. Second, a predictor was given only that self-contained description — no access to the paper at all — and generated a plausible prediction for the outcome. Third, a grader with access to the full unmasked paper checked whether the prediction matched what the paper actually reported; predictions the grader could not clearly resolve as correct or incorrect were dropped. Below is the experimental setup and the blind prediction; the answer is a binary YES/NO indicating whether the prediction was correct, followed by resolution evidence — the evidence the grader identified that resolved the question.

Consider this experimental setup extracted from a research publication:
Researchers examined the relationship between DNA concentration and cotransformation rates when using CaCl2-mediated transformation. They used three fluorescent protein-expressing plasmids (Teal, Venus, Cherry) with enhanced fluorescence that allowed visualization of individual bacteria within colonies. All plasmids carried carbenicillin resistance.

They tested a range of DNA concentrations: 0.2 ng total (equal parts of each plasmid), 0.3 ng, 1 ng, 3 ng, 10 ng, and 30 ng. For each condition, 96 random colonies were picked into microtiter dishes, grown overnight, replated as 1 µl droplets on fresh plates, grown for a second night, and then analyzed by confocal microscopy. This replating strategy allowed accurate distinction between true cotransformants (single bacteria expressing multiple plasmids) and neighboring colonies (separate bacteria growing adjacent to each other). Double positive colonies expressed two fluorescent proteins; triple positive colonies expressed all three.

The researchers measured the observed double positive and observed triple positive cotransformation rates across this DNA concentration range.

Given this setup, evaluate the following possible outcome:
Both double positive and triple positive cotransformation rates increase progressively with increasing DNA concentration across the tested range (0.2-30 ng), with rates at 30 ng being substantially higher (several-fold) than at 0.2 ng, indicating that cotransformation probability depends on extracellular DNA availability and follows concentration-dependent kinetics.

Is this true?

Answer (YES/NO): YES